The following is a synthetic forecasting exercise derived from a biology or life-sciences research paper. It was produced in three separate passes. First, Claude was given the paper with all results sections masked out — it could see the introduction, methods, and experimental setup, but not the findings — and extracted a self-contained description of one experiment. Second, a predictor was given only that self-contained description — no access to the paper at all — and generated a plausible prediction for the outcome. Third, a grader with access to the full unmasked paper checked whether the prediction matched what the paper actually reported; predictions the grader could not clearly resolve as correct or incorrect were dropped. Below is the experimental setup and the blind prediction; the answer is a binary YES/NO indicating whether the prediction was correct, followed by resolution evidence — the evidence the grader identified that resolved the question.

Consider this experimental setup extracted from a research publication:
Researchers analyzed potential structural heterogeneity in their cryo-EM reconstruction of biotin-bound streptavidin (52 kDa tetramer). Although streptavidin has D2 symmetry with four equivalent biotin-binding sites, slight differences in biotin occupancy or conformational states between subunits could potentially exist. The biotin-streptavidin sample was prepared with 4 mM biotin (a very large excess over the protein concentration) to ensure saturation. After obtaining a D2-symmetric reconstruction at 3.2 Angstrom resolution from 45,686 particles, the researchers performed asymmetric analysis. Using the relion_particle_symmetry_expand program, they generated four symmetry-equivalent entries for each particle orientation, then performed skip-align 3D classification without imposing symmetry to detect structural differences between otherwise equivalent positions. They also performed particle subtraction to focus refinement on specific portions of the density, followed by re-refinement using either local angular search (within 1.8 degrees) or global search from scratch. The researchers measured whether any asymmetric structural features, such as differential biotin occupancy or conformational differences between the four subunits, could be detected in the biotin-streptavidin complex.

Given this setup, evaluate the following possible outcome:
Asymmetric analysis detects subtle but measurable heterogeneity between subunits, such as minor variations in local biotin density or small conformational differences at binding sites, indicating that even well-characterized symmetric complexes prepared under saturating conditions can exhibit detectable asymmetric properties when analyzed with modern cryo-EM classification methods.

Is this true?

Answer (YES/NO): NO